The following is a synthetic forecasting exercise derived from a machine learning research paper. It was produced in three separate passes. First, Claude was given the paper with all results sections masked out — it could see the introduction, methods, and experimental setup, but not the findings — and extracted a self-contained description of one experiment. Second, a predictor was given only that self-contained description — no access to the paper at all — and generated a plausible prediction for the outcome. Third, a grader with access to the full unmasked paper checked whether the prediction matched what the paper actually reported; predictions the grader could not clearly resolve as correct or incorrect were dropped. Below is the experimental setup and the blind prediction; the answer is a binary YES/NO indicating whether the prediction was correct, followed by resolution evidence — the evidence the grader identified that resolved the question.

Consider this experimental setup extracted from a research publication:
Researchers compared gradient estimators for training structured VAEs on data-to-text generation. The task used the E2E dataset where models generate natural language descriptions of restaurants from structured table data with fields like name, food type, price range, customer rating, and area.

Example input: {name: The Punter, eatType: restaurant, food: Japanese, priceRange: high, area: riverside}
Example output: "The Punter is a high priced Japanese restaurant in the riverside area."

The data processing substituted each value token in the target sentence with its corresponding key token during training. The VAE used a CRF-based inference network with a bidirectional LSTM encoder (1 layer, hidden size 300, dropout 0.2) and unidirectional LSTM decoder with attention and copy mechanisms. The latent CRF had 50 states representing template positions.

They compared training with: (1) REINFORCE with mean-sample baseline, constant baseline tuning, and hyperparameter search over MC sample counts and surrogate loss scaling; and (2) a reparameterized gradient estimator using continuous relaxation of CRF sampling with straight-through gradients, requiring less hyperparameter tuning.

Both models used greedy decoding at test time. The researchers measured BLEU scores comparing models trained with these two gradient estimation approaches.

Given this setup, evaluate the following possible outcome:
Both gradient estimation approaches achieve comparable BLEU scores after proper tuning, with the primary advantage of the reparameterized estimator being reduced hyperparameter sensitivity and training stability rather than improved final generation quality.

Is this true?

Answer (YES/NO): NO